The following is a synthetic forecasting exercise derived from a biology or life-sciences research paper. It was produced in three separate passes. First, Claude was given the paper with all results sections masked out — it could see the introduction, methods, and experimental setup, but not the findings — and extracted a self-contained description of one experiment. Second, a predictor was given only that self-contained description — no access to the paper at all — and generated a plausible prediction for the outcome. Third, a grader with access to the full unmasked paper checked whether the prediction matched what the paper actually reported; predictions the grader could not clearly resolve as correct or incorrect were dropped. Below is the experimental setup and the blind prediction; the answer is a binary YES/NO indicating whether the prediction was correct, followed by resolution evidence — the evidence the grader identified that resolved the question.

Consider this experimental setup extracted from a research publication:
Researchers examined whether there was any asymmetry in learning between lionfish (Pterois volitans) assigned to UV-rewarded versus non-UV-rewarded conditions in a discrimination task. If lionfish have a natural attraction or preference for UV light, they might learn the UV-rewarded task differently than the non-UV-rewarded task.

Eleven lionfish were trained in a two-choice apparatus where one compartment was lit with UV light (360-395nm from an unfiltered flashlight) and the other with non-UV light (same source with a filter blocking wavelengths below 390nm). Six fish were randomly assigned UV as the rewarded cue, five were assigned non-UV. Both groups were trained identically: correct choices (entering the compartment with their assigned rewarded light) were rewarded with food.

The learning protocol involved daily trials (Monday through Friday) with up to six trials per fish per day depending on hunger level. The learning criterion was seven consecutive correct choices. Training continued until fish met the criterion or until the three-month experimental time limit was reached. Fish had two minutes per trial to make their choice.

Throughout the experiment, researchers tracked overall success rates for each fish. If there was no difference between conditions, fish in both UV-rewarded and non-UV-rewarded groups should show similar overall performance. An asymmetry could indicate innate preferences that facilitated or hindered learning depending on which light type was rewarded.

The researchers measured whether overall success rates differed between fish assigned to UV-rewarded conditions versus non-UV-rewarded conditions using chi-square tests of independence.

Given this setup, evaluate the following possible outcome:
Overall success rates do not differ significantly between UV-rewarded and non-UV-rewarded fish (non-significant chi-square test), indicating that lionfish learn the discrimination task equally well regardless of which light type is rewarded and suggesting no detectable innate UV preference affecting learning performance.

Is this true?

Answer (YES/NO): YES